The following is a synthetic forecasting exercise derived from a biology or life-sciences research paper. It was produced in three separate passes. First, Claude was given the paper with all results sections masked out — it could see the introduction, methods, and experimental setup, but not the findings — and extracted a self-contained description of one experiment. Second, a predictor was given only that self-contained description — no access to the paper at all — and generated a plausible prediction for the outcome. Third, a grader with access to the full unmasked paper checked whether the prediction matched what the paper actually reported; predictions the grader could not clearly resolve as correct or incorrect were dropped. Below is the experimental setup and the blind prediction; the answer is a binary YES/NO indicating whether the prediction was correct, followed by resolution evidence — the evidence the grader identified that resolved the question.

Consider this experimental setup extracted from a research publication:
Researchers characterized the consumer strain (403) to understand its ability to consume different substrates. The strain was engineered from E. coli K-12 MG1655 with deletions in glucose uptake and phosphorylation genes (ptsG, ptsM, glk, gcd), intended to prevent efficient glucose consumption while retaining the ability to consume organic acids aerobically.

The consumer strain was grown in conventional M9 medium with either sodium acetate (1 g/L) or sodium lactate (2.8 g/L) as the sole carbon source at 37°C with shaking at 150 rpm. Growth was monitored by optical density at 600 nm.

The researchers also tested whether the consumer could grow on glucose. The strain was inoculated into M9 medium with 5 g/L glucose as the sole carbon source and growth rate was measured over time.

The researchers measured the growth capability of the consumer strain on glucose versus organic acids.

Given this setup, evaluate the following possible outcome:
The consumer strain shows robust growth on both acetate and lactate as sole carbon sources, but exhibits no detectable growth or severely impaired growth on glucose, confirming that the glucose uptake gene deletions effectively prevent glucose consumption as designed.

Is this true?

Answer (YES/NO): NO